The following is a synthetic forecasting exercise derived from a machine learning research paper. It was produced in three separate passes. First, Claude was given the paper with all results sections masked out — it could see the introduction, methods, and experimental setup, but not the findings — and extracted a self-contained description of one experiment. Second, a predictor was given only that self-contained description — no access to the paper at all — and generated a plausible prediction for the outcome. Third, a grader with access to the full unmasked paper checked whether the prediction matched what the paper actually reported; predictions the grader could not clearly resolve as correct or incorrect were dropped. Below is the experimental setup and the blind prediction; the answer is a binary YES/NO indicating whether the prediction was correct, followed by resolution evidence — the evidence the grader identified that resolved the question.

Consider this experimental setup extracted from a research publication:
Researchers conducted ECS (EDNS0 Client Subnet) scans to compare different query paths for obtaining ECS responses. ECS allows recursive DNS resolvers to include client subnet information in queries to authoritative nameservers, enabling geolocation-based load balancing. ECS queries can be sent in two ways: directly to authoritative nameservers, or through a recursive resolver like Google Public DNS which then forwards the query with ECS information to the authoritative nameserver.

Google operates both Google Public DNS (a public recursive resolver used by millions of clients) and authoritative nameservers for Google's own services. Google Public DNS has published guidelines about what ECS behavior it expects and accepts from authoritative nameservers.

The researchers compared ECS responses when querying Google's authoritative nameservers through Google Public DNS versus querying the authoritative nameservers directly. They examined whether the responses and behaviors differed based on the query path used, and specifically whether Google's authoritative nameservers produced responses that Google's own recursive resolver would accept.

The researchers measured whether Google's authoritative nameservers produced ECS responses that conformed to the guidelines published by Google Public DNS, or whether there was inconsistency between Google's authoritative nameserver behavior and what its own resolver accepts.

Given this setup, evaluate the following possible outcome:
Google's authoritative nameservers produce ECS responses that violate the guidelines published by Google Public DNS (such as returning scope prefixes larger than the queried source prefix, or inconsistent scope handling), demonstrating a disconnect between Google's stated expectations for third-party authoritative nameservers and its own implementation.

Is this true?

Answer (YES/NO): YES